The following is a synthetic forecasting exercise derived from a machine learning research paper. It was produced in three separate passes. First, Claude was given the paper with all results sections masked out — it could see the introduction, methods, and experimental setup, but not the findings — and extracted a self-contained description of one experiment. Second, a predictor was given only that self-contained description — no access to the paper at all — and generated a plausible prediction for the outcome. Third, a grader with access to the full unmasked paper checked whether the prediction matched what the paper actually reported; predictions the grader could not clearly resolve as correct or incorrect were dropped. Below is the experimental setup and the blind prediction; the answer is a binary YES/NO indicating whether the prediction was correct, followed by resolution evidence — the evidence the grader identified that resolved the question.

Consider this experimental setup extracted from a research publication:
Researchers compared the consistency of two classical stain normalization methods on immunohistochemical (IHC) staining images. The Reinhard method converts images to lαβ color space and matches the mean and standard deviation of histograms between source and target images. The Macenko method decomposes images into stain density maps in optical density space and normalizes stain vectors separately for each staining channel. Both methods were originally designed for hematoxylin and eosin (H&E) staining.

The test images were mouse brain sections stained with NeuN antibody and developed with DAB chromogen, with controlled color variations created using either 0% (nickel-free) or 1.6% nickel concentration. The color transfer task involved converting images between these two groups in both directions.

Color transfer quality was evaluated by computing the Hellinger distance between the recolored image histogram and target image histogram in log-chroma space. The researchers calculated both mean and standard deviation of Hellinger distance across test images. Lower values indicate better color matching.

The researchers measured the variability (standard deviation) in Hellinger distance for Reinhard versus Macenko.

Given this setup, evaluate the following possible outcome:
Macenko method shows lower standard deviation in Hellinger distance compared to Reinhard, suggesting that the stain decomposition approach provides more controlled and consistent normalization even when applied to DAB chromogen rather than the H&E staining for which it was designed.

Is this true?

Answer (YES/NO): YES